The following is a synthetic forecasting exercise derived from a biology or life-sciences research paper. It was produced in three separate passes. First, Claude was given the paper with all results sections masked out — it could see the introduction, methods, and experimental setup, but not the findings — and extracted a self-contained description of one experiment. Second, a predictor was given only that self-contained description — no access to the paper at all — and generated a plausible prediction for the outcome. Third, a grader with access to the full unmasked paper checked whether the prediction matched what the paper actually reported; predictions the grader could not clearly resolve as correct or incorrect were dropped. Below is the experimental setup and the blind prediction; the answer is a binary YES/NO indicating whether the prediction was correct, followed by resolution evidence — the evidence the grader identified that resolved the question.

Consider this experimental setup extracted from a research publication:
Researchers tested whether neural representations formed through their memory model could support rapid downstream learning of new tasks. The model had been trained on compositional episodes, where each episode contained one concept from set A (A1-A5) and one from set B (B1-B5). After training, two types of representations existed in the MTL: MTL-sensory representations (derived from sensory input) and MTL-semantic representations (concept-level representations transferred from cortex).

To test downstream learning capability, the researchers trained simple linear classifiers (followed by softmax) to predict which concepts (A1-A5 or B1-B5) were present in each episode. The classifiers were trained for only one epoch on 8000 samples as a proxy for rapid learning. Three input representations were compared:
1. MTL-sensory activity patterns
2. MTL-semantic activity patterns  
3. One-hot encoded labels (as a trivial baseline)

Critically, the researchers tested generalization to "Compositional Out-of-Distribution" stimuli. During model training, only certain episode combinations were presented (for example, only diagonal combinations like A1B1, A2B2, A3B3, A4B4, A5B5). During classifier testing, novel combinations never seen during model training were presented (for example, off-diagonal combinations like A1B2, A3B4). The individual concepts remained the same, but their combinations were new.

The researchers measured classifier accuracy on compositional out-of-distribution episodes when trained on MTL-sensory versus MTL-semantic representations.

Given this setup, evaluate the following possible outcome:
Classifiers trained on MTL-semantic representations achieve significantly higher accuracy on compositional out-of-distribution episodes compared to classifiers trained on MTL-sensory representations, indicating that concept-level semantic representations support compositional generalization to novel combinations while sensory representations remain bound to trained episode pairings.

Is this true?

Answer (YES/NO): YES